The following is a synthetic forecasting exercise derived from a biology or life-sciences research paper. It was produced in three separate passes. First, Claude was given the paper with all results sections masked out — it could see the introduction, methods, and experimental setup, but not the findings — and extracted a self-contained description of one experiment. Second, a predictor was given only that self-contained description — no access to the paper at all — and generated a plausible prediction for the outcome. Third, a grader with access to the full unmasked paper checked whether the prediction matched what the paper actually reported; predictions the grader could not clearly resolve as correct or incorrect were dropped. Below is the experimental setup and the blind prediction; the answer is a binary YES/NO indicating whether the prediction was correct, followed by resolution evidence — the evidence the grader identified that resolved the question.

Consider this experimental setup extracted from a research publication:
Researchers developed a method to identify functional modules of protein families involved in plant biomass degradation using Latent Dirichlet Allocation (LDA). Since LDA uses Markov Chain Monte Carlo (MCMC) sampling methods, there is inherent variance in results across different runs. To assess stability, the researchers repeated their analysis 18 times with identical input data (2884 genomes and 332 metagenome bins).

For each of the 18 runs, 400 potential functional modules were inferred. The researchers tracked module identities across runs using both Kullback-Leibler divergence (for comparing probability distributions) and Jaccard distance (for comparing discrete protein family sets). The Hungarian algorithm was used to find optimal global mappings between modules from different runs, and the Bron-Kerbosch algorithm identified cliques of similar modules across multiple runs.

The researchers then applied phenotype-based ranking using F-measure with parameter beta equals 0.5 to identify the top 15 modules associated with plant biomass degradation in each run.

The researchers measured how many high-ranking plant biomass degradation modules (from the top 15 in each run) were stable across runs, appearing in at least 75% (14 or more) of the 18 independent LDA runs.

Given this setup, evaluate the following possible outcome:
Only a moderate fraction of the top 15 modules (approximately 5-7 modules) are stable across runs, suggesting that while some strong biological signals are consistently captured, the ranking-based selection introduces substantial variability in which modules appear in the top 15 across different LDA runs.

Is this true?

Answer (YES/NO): YES